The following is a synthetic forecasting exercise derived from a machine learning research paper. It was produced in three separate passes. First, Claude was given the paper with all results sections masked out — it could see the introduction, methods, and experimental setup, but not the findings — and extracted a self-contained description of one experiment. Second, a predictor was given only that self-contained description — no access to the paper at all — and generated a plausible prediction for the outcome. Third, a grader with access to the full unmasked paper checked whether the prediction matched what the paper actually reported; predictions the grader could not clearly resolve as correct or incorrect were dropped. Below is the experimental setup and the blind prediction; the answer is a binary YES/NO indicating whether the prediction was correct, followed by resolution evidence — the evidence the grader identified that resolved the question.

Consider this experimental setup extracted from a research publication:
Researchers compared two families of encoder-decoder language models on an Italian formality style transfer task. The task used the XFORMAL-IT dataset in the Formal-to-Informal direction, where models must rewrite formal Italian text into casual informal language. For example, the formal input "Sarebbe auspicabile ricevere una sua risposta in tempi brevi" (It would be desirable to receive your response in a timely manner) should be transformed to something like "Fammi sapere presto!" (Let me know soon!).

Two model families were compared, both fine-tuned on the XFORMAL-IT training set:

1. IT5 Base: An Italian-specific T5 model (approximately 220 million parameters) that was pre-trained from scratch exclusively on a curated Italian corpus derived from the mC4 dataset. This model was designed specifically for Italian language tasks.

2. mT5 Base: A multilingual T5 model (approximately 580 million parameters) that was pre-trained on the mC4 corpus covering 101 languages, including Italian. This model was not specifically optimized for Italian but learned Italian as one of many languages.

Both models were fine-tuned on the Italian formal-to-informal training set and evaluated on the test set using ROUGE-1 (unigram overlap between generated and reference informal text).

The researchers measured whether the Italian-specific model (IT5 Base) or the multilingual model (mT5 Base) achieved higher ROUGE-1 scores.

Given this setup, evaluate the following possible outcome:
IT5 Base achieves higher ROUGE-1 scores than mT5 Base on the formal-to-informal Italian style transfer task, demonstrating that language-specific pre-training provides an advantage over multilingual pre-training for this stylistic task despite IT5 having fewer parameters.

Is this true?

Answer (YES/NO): NO